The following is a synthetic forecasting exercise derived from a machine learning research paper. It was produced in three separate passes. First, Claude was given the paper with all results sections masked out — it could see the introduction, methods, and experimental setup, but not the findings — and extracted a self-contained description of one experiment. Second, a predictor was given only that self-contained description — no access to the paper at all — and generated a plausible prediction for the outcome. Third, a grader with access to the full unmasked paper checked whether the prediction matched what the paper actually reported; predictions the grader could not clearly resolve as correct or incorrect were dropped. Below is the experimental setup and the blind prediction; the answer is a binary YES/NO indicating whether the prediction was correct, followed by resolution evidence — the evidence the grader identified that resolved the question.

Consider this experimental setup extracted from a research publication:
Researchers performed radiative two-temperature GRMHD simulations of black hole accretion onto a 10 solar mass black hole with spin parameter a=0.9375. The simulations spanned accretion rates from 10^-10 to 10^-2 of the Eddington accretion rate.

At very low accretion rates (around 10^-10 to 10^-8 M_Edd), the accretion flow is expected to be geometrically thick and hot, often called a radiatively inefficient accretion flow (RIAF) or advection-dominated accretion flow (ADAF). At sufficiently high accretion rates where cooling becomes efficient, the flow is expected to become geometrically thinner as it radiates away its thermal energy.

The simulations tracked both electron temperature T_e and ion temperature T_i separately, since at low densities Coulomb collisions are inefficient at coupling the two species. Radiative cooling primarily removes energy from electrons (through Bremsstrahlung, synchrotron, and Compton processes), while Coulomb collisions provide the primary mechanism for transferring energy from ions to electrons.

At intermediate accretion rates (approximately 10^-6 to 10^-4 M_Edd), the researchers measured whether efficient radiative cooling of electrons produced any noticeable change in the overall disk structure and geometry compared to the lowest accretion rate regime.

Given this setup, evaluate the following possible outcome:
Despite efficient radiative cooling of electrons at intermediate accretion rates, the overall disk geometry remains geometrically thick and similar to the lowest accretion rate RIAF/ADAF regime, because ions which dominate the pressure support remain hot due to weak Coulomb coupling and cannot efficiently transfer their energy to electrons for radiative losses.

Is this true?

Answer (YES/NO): YES